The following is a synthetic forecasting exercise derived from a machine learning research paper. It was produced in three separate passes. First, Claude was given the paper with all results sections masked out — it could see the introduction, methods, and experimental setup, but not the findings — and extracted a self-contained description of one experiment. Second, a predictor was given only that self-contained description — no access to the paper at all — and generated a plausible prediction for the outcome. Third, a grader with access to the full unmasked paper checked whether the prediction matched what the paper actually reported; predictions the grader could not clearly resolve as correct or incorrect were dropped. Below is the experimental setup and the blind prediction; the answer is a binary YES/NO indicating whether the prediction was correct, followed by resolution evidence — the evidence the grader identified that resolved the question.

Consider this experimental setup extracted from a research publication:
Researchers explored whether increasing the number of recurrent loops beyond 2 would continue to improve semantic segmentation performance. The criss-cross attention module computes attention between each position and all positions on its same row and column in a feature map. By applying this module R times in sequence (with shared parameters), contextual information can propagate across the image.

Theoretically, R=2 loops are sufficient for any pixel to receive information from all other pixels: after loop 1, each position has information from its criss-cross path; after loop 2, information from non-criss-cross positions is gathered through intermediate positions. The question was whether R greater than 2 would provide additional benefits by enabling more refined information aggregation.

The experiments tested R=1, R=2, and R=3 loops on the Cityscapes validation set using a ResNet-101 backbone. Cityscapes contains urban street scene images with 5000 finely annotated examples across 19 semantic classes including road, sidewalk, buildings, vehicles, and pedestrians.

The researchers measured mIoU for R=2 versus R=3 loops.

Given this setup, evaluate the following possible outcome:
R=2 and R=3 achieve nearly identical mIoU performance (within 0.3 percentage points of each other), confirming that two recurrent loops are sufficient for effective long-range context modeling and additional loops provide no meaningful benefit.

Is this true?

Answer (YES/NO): NO